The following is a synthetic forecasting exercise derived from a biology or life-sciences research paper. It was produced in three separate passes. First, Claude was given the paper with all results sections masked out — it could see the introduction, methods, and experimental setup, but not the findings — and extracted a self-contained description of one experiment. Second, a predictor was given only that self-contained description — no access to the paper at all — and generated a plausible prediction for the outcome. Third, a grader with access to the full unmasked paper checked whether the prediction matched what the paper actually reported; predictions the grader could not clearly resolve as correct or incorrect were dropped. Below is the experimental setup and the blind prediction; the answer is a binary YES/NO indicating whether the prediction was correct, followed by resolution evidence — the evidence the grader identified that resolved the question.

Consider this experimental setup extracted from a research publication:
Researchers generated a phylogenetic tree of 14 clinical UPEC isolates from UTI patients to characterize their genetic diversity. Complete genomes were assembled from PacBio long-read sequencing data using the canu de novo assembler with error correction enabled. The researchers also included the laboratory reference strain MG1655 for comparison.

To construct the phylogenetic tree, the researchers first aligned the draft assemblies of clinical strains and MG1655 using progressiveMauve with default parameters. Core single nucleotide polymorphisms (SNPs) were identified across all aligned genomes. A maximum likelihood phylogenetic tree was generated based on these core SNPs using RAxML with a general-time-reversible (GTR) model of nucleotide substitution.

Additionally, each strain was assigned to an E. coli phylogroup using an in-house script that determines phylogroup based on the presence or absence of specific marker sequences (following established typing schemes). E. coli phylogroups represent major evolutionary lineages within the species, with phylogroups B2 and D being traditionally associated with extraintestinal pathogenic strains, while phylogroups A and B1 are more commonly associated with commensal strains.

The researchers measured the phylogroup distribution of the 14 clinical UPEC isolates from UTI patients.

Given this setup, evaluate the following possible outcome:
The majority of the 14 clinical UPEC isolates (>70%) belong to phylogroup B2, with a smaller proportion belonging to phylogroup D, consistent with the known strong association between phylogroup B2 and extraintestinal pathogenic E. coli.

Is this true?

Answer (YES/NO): NO